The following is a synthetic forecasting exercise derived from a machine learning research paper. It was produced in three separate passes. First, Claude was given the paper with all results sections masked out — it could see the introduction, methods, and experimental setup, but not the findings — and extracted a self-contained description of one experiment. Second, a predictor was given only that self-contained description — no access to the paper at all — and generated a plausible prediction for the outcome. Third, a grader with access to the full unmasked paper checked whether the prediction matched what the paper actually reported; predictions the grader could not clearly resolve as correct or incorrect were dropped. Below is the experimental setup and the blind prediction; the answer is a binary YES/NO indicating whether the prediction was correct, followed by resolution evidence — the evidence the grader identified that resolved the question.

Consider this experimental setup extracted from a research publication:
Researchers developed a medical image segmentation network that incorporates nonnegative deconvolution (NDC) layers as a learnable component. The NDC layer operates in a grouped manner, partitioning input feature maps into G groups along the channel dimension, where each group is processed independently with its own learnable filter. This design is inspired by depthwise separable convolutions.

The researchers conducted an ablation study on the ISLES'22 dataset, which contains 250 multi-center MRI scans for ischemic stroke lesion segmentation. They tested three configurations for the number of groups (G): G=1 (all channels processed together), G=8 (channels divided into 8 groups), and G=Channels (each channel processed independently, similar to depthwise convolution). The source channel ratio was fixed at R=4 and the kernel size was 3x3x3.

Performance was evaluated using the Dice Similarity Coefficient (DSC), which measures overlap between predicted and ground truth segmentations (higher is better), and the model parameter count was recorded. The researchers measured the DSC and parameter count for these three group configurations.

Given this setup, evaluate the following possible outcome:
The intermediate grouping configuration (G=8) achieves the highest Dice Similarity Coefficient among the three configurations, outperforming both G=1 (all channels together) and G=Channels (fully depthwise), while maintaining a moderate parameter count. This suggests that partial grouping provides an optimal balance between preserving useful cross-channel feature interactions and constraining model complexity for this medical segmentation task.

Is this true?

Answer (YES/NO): NO